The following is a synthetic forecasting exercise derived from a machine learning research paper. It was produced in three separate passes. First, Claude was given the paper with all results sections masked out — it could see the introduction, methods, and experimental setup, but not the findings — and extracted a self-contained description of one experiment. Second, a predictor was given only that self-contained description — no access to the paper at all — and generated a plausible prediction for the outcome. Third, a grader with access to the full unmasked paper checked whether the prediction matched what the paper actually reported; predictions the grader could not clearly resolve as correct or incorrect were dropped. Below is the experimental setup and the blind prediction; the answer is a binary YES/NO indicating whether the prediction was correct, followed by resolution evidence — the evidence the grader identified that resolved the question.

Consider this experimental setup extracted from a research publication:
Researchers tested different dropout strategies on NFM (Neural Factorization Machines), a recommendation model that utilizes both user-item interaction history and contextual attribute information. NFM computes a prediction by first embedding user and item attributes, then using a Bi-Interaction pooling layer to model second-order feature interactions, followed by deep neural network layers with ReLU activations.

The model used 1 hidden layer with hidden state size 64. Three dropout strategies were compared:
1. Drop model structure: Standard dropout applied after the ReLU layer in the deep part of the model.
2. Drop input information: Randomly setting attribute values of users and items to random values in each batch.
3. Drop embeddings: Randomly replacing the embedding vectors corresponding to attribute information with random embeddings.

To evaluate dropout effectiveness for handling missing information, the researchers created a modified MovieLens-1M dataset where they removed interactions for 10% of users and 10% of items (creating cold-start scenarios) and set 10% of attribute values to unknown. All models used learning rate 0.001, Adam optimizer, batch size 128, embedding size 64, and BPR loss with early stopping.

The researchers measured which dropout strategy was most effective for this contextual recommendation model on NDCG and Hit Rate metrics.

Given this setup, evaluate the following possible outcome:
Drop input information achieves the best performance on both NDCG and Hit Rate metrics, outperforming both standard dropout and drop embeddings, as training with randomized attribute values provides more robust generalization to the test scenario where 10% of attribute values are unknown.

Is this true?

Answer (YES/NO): NO